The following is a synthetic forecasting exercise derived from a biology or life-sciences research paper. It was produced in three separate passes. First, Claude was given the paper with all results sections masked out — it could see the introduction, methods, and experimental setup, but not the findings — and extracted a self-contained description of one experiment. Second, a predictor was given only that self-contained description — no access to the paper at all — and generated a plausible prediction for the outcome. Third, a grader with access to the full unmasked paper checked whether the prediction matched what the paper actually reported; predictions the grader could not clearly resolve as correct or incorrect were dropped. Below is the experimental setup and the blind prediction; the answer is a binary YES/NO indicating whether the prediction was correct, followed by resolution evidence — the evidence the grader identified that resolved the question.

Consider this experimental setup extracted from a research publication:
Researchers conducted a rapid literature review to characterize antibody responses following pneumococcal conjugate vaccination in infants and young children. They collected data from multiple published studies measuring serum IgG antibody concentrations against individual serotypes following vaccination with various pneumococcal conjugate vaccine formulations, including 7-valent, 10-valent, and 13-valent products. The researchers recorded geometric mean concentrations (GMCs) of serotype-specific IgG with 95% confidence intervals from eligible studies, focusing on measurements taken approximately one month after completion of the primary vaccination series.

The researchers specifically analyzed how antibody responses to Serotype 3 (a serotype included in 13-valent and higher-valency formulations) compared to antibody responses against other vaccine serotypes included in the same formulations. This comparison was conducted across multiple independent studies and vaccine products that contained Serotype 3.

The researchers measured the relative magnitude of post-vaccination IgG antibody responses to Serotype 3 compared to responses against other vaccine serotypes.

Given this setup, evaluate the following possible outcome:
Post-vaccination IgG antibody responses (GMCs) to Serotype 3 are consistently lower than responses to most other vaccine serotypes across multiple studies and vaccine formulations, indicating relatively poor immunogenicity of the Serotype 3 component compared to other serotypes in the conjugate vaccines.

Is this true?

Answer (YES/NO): YES